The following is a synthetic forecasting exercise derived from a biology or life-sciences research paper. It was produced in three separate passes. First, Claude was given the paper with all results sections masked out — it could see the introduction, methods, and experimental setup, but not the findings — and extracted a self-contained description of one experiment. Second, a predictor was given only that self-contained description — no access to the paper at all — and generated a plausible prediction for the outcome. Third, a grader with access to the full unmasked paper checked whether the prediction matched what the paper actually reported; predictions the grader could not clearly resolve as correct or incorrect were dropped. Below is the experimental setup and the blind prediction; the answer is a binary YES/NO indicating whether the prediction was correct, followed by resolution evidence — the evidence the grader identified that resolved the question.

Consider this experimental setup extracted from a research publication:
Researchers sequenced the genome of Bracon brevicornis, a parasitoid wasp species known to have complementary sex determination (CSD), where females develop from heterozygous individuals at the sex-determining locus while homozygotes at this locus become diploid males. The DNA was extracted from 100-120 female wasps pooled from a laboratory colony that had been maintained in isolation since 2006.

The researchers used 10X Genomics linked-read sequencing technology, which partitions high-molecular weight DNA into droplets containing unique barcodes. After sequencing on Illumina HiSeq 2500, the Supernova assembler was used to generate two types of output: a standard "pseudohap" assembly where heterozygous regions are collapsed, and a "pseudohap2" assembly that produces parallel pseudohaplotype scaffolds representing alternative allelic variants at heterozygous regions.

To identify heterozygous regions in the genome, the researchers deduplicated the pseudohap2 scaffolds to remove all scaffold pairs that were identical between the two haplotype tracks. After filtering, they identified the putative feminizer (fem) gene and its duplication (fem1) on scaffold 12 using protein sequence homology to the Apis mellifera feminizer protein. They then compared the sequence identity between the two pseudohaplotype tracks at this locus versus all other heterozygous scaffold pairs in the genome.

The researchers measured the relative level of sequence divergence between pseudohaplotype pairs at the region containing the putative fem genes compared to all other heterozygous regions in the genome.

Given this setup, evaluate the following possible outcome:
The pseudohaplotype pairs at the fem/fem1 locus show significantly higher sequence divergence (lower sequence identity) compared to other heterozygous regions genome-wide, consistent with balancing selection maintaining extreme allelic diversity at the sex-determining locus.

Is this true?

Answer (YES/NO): YES